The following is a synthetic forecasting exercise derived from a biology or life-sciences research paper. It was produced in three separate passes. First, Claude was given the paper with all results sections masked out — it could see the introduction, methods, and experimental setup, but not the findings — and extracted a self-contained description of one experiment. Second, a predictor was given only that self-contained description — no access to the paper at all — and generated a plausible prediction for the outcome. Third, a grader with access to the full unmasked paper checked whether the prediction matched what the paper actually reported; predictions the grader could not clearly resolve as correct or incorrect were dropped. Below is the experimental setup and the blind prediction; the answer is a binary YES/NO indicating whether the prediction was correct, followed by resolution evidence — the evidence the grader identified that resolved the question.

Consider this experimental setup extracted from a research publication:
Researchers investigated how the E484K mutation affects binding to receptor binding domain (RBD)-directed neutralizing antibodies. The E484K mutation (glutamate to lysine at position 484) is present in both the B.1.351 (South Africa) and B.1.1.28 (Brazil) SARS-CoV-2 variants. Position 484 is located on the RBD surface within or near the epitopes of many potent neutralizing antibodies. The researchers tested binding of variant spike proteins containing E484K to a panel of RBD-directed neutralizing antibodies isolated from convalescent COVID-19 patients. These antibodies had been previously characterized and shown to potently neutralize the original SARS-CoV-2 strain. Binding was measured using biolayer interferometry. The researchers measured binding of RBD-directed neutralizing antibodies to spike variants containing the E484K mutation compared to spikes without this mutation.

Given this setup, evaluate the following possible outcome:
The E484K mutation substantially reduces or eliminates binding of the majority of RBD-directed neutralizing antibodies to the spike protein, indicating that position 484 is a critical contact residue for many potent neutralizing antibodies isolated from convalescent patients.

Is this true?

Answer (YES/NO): NO